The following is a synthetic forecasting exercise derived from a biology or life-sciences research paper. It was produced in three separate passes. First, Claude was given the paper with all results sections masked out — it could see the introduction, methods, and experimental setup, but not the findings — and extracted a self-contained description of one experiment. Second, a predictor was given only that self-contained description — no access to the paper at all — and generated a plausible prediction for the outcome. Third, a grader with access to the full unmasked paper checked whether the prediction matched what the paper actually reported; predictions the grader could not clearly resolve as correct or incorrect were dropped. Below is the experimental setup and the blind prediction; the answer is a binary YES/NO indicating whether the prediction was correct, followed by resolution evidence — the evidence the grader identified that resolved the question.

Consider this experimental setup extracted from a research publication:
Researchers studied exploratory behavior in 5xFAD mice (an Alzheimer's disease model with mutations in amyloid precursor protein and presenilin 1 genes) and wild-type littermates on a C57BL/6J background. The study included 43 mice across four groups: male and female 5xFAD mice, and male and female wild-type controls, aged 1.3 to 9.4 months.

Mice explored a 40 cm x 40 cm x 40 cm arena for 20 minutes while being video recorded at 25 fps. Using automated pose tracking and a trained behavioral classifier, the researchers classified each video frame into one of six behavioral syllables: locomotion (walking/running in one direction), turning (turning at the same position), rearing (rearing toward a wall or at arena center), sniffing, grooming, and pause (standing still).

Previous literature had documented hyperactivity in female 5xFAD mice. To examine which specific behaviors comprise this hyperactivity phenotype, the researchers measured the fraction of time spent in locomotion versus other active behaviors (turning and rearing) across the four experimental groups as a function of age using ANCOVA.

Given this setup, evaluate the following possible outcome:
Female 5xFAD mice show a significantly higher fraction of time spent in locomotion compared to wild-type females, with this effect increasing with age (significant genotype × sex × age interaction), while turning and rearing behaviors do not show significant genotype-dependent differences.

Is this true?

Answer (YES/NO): YES